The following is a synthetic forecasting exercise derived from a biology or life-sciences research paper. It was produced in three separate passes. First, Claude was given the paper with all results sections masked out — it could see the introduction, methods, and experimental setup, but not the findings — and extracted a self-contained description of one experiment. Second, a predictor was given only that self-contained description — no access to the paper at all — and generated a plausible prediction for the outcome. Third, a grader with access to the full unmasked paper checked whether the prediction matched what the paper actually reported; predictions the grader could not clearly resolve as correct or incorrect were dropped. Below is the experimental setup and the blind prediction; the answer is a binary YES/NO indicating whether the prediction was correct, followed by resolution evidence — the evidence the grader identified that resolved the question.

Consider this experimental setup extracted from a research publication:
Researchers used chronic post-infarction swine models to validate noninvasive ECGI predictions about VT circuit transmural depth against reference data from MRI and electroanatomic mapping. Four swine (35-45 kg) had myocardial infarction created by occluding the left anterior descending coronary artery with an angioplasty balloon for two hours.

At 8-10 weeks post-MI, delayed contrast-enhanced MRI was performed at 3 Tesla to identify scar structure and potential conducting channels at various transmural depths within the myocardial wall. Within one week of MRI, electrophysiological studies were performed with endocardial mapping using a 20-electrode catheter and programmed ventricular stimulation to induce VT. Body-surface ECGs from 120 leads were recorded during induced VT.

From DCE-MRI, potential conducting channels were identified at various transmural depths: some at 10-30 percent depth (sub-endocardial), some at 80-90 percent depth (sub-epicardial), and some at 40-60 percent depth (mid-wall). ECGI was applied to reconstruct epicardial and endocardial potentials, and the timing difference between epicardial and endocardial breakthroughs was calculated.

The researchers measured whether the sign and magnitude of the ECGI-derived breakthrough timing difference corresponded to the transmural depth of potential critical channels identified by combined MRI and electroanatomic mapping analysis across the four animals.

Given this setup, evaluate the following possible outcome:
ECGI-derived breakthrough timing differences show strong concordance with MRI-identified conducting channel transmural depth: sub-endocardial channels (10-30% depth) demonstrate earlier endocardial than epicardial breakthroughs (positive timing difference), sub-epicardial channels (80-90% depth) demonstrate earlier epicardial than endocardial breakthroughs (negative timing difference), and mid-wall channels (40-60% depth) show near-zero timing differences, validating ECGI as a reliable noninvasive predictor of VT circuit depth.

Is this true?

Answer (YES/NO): YES